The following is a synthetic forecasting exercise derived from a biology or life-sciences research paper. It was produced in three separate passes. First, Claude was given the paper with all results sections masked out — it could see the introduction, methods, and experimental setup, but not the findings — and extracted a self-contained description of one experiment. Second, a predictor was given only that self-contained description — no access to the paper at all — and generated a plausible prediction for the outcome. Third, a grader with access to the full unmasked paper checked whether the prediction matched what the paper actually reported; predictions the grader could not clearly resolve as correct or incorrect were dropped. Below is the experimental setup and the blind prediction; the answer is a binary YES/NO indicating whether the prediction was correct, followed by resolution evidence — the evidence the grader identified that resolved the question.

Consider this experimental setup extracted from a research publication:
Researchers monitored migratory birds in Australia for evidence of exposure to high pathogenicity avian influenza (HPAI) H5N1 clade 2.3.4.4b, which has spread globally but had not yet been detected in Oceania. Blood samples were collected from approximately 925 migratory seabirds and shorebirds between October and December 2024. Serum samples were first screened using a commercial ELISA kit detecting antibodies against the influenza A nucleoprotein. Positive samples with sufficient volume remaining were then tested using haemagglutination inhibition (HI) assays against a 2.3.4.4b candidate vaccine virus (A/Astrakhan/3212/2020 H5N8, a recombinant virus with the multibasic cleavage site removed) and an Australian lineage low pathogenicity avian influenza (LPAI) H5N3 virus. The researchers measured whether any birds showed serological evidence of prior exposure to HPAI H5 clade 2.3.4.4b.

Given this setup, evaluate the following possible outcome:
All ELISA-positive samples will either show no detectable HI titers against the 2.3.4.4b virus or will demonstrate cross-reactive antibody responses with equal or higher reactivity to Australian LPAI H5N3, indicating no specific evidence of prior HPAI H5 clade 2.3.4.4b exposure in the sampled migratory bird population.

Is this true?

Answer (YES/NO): YES